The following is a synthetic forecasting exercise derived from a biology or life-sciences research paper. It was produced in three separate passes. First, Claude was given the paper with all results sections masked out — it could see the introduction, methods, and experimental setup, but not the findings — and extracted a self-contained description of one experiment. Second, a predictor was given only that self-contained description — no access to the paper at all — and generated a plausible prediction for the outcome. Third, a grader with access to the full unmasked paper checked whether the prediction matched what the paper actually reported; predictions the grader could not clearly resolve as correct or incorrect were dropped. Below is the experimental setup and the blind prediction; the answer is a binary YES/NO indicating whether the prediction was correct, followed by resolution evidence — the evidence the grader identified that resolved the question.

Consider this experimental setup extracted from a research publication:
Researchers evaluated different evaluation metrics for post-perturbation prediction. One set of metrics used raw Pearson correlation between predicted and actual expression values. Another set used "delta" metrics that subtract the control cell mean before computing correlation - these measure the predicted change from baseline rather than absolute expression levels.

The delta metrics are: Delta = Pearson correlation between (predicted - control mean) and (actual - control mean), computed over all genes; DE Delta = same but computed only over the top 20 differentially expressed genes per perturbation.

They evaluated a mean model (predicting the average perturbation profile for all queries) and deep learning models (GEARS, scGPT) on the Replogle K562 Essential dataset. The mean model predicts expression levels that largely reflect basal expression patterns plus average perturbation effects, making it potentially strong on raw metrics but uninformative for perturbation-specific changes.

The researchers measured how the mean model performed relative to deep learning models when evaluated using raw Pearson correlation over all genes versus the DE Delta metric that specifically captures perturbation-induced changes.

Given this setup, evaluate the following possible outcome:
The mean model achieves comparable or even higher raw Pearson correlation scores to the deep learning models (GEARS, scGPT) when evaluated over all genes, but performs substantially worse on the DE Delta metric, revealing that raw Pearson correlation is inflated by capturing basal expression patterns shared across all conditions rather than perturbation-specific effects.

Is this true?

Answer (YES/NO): NO